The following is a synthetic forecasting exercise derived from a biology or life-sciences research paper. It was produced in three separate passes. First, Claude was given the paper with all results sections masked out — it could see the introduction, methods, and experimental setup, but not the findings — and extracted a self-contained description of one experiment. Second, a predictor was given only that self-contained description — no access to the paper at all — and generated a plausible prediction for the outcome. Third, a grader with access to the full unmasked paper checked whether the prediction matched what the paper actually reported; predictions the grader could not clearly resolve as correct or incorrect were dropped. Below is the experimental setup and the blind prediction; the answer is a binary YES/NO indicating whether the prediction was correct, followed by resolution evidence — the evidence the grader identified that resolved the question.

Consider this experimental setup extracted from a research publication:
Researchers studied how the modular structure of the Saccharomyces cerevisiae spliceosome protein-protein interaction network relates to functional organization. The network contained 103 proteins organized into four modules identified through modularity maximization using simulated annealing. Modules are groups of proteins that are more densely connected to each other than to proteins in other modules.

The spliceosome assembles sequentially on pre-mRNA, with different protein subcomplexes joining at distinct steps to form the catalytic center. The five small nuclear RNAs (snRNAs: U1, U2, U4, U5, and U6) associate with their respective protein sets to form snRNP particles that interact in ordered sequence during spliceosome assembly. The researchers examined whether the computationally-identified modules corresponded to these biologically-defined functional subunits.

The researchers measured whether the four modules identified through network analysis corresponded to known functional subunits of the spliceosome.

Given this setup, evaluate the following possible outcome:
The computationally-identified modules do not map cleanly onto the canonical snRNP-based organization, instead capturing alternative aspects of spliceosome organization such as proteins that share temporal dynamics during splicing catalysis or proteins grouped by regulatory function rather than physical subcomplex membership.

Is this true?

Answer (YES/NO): NO